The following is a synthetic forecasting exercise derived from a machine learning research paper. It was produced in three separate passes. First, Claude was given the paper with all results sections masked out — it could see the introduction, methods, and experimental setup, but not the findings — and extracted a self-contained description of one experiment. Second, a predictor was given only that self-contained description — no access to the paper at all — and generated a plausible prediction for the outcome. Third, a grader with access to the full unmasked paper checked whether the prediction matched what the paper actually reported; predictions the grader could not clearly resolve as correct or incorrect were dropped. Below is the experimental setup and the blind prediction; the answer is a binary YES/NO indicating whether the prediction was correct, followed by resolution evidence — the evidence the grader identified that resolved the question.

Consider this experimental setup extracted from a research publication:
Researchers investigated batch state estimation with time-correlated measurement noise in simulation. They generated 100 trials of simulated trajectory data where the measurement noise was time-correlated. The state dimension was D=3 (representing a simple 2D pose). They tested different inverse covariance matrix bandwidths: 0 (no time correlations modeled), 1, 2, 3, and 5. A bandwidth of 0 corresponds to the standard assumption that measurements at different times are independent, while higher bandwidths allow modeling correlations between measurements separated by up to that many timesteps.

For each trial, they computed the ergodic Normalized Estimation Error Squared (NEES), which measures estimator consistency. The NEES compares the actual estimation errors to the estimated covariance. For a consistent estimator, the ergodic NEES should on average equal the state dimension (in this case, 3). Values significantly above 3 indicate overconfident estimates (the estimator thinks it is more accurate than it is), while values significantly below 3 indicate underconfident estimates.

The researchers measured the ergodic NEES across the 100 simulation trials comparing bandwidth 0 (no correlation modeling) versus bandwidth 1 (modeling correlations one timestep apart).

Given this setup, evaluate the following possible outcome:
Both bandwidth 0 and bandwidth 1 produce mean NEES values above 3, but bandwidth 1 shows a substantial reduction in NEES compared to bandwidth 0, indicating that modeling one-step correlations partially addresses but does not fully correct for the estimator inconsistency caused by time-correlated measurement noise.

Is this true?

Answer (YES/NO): NO